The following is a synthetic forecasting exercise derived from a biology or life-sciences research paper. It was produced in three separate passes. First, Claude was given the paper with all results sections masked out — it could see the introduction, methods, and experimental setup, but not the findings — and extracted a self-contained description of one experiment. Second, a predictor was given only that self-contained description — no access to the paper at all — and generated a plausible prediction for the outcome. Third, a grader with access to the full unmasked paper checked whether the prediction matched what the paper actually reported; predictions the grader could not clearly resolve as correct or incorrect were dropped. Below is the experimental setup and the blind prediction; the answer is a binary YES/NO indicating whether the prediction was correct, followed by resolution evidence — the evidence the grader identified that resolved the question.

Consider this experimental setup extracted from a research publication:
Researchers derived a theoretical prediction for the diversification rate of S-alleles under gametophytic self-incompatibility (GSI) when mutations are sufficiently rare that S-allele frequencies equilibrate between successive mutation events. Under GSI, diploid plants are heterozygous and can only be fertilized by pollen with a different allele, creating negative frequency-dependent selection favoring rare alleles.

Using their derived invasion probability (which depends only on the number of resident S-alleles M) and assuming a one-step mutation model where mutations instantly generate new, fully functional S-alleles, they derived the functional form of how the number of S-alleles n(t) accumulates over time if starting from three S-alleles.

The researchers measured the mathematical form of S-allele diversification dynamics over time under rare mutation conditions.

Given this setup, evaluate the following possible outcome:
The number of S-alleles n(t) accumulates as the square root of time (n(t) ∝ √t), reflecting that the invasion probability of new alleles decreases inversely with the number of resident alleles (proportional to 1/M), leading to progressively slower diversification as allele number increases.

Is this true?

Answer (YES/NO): YES